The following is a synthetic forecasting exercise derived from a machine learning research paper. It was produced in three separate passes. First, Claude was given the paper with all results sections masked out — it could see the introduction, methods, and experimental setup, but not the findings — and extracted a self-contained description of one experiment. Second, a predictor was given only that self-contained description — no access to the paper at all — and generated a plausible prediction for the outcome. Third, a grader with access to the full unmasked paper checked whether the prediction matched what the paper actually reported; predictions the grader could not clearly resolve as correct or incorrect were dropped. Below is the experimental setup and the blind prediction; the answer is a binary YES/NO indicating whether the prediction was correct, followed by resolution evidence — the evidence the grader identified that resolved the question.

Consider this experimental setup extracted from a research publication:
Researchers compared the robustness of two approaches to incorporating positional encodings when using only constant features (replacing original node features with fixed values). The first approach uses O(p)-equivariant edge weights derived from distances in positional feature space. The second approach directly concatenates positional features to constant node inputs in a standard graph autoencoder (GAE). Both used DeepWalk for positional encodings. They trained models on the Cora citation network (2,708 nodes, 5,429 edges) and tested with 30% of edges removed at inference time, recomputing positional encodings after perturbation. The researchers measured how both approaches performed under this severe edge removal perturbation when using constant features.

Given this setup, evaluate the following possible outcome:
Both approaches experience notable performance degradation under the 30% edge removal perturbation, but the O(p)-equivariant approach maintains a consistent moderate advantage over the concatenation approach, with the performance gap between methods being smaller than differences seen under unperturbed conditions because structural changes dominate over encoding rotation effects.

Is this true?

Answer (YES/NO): NO